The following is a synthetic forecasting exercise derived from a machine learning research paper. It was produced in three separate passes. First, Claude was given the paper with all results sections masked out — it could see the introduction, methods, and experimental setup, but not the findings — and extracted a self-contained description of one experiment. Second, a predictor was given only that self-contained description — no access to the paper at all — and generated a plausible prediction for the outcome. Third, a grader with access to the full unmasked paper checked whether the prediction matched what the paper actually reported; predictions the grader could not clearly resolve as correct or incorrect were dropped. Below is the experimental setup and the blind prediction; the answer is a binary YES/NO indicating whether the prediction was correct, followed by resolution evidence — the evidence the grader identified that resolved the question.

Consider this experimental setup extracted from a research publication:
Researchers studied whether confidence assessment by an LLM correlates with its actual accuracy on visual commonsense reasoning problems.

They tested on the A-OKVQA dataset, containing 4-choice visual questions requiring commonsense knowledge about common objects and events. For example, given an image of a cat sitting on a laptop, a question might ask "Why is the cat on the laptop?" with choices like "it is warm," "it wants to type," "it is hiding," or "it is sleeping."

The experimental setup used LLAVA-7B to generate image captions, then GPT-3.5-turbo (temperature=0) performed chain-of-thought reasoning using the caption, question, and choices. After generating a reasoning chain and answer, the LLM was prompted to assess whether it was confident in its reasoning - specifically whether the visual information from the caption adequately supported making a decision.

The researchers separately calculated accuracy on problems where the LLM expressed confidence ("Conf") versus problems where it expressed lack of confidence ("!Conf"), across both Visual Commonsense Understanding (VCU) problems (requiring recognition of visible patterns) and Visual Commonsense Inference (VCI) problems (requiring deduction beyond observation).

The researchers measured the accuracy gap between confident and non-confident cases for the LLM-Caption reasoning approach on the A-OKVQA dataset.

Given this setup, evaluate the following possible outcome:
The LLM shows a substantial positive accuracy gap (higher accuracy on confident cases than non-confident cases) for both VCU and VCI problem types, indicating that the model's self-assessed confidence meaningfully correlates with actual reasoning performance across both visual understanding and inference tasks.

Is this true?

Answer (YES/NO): YES